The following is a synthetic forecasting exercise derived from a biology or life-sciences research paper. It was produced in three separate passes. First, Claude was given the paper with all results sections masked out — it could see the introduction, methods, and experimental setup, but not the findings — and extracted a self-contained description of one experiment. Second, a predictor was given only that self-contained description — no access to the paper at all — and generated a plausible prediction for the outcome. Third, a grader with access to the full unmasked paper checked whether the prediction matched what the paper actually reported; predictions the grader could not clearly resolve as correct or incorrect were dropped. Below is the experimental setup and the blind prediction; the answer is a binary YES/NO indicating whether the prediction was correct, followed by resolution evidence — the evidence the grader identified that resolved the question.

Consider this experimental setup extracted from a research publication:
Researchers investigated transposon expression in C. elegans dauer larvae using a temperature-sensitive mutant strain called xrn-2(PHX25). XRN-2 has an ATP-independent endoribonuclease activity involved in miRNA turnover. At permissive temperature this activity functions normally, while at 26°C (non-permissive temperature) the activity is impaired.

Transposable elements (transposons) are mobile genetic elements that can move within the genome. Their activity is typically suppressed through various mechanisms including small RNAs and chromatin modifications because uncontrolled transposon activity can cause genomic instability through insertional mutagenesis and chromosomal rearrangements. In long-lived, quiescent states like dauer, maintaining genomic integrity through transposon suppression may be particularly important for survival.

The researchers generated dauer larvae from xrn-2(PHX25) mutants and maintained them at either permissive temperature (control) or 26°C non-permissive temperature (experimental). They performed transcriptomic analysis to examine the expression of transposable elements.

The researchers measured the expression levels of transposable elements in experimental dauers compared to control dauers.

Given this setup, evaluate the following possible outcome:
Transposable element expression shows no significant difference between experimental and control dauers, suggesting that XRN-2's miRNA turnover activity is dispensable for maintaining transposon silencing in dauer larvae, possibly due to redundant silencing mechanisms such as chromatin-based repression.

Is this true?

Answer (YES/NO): NO